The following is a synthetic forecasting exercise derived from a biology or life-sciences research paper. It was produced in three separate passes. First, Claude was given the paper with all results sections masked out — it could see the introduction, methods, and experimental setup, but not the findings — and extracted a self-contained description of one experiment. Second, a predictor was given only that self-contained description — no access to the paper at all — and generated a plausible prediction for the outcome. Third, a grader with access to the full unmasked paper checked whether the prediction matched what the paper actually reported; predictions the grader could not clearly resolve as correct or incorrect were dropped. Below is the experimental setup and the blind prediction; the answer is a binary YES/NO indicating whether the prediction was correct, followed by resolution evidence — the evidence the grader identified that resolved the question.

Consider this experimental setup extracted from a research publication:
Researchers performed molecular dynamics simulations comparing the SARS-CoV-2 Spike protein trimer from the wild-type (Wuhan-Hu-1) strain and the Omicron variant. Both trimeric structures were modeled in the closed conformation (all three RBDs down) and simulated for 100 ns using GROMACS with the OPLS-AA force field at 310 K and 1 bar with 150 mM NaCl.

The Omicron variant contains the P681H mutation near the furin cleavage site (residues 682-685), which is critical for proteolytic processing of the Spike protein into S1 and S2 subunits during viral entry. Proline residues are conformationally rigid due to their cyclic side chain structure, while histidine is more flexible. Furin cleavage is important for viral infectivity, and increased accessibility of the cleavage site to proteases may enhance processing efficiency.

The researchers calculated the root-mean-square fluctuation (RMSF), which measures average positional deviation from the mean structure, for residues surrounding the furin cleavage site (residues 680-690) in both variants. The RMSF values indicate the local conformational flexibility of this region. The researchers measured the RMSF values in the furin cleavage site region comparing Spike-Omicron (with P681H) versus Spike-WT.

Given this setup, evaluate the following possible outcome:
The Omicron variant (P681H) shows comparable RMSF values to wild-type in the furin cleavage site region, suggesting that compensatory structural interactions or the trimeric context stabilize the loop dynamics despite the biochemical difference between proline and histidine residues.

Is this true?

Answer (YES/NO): NO